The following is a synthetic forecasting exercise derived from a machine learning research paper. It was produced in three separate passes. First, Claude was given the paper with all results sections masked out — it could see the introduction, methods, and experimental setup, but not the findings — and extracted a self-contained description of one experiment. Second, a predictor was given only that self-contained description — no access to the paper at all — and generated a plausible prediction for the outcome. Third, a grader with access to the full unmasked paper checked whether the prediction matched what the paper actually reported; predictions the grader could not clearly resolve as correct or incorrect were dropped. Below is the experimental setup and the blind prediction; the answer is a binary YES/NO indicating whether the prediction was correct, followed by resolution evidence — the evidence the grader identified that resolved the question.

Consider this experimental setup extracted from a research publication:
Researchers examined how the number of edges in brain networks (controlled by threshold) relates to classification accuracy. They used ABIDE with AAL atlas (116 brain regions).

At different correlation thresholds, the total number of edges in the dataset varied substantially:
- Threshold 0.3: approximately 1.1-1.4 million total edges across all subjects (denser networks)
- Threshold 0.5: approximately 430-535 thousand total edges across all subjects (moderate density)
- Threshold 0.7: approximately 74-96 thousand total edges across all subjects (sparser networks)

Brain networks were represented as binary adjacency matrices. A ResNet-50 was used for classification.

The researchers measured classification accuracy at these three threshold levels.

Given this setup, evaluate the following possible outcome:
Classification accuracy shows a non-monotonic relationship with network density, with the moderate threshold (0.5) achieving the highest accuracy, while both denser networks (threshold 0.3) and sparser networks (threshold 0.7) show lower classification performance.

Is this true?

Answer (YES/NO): YES